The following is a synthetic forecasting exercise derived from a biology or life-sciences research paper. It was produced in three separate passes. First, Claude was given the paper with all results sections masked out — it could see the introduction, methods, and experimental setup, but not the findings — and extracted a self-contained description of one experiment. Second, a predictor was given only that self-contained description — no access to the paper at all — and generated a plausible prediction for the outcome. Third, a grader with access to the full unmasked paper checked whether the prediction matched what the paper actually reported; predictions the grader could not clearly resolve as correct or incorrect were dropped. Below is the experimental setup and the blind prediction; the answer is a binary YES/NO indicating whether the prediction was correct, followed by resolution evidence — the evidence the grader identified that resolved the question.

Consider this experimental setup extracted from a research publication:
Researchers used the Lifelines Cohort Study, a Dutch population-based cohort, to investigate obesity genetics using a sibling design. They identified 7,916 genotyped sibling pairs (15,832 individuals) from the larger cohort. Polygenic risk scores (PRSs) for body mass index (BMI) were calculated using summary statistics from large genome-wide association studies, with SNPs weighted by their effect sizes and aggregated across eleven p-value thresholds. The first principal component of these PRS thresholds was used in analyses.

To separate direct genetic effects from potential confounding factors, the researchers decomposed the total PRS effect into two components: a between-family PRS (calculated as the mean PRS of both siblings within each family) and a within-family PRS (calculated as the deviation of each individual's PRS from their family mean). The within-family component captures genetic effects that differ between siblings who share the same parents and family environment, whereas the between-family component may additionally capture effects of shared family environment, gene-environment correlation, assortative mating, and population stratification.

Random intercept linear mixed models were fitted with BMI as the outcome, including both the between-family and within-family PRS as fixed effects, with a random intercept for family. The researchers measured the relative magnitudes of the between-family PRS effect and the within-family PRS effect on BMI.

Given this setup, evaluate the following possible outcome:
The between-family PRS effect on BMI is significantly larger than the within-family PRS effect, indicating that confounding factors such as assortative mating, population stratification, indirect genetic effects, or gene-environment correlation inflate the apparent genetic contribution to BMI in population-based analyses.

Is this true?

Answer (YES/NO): NO